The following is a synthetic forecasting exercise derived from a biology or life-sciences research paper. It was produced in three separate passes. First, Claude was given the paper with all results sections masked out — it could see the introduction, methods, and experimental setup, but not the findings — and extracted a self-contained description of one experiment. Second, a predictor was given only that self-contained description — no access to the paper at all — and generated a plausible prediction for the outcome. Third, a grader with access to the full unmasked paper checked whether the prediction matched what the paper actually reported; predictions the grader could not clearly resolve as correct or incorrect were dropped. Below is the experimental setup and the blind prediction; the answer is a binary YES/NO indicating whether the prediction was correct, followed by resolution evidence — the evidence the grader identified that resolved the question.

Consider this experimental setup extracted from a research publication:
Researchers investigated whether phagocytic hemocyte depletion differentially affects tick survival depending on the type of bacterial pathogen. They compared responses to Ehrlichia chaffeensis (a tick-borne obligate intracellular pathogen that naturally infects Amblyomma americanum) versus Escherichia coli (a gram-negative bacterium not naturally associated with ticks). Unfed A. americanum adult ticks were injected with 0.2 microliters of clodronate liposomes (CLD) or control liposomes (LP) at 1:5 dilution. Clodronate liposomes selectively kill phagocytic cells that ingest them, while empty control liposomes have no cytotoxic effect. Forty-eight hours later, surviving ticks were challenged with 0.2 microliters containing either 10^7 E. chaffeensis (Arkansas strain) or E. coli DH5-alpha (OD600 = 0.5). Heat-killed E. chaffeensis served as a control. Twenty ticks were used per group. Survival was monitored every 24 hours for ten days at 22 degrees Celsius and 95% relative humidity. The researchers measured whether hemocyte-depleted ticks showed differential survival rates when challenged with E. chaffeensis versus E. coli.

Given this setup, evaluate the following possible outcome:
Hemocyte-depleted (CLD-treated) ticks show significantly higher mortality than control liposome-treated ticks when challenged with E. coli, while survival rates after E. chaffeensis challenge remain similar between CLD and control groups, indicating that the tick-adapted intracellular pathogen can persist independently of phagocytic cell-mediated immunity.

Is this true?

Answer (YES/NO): NO